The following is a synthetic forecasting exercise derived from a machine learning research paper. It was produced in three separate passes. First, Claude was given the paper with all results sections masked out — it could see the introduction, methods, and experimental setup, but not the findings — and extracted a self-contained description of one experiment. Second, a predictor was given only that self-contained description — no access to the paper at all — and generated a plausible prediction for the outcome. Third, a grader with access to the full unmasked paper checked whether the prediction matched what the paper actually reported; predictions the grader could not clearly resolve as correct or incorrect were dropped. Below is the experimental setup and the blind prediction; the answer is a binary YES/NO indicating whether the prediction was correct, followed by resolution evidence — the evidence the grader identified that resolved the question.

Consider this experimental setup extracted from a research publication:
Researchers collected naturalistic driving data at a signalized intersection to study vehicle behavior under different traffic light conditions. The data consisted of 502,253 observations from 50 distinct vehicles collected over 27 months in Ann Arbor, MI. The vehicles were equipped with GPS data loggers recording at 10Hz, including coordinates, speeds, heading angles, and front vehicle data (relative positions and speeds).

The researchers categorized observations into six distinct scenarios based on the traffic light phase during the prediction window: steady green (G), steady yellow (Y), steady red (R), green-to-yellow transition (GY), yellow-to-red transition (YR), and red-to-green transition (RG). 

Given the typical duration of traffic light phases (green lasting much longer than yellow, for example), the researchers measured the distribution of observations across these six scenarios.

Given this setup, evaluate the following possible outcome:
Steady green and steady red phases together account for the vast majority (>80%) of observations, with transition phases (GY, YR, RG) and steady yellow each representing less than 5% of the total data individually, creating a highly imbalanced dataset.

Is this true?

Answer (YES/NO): NO